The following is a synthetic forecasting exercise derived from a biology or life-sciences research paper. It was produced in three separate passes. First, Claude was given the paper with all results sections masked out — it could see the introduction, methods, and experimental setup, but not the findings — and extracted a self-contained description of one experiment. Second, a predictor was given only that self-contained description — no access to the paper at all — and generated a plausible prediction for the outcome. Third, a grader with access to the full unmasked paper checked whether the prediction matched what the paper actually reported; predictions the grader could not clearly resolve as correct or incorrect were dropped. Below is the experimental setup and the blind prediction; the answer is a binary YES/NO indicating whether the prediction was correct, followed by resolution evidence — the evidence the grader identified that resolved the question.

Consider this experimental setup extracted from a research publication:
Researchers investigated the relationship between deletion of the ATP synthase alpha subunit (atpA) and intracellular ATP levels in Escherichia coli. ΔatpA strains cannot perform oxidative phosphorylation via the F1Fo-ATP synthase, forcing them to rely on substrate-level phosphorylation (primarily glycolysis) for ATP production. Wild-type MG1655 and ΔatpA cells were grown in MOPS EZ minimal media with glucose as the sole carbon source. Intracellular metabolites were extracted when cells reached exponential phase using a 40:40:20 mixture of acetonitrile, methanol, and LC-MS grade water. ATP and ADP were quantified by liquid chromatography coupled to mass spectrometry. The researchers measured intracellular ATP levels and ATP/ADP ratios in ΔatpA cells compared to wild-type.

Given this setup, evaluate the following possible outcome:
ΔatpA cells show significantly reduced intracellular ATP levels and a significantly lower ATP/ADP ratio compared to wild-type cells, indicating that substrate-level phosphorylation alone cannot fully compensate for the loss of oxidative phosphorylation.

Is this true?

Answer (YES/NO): NO